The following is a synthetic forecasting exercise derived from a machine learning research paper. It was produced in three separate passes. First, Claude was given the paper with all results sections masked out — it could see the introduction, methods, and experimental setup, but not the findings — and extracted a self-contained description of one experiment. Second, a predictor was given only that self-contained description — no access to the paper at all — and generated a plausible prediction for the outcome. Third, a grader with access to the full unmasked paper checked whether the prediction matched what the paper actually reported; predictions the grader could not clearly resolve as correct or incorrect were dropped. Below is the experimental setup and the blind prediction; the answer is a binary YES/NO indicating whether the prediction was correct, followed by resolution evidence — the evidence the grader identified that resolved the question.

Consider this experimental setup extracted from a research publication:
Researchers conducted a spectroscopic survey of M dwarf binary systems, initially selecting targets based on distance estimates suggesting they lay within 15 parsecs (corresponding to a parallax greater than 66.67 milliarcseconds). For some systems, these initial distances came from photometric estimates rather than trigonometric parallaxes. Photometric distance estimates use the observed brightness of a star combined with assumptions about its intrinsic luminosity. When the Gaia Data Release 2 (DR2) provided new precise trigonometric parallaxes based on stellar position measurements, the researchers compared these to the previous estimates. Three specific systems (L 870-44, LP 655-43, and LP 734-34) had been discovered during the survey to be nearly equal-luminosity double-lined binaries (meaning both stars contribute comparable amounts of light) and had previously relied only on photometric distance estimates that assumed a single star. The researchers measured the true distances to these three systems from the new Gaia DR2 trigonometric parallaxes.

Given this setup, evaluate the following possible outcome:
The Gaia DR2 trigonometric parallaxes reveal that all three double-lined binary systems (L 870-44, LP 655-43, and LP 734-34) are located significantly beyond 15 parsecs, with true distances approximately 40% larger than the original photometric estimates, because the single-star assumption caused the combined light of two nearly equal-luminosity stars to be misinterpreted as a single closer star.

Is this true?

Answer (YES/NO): NO